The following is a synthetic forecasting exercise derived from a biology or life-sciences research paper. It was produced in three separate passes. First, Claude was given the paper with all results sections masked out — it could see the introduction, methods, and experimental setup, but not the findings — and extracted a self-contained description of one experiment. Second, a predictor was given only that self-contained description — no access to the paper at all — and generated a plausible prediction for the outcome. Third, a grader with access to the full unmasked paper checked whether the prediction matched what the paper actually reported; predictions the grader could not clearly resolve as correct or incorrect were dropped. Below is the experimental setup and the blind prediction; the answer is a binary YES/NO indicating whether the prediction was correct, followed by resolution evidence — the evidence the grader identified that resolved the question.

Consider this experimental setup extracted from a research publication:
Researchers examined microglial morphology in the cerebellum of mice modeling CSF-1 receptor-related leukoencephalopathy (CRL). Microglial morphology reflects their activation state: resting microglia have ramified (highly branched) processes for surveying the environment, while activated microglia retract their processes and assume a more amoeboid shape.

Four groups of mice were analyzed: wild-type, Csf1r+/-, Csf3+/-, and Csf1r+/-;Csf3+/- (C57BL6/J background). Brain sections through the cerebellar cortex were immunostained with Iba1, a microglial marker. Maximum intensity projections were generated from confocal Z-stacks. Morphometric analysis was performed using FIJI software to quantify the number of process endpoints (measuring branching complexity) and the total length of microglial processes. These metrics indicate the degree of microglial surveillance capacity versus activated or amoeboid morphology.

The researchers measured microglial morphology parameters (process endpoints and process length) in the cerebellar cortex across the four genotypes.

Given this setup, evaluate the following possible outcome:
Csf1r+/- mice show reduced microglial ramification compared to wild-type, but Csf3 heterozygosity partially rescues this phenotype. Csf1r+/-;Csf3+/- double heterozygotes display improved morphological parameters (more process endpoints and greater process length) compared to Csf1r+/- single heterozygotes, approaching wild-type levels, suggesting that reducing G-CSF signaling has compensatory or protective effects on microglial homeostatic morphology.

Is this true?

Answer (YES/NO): YES